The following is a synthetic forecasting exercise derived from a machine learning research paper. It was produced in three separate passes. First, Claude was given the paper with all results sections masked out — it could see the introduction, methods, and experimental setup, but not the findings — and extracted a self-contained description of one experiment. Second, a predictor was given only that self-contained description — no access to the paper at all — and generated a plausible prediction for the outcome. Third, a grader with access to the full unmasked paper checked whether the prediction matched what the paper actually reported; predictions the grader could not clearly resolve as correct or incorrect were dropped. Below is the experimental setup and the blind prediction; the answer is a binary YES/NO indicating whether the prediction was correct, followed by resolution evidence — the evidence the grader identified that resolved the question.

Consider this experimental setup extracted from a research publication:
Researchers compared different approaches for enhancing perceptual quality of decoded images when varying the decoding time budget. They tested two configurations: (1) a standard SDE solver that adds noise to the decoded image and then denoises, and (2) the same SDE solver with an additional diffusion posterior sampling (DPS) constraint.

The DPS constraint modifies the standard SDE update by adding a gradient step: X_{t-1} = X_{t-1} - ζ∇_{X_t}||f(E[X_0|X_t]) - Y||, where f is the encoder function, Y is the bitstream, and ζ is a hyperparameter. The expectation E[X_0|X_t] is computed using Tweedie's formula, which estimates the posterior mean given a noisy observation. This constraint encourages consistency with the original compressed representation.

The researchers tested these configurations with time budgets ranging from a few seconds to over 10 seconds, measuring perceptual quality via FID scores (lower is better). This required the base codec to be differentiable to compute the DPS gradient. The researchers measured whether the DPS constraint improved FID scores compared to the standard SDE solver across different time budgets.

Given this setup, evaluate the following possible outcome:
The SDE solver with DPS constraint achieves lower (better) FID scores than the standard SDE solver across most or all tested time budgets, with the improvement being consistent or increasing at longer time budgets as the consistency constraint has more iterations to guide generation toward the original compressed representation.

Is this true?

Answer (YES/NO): NO